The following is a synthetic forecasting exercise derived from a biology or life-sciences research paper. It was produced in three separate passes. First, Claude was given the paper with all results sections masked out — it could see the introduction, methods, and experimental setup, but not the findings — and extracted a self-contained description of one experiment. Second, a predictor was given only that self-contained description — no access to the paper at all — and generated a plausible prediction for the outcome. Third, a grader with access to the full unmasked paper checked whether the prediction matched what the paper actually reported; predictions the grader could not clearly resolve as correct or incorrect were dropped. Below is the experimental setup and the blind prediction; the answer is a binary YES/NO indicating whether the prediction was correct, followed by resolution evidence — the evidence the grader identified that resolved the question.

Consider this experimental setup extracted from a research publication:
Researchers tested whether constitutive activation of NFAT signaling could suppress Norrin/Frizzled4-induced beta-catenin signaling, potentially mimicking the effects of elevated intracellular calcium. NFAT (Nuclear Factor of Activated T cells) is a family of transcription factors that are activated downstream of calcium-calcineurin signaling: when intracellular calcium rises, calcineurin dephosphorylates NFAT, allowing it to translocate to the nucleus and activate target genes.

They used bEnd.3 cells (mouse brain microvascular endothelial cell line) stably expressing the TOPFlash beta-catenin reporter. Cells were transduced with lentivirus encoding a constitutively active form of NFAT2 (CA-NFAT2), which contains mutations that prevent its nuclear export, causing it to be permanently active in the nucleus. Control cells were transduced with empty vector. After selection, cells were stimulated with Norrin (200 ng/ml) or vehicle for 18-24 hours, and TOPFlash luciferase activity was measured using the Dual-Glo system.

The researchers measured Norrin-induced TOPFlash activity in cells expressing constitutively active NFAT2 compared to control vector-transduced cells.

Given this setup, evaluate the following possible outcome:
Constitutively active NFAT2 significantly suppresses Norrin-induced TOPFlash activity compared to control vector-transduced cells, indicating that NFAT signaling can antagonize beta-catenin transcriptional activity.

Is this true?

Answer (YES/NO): YES